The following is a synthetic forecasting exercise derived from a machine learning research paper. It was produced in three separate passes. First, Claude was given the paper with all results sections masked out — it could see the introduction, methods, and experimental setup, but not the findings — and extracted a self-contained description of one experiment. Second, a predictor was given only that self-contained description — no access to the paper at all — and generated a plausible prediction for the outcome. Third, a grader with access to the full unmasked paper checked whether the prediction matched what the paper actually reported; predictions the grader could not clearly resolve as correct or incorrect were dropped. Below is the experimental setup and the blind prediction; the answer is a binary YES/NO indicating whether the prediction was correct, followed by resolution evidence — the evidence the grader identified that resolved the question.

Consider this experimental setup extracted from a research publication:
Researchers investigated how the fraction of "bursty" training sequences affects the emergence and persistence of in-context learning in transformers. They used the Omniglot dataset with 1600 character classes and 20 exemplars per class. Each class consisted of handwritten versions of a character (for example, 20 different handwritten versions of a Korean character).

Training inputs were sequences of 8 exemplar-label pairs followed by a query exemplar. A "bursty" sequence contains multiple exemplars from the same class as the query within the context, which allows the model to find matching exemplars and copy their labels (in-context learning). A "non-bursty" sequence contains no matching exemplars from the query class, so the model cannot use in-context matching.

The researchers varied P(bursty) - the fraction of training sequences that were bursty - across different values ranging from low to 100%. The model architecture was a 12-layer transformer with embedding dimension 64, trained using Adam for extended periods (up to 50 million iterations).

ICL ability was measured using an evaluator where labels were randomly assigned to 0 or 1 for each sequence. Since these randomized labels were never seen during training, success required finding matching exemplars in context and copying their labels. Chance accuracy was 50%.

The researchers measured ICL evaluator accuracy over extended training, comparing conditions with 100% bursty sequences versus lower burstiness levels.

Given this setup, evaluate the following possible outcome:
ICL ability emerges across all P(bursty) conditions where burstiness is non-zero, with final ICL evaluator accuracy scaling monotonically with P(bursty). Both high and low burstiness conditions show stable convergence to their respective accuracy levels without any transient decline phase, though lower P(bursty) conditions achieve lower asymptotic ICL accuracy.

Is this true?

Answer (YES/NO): NO